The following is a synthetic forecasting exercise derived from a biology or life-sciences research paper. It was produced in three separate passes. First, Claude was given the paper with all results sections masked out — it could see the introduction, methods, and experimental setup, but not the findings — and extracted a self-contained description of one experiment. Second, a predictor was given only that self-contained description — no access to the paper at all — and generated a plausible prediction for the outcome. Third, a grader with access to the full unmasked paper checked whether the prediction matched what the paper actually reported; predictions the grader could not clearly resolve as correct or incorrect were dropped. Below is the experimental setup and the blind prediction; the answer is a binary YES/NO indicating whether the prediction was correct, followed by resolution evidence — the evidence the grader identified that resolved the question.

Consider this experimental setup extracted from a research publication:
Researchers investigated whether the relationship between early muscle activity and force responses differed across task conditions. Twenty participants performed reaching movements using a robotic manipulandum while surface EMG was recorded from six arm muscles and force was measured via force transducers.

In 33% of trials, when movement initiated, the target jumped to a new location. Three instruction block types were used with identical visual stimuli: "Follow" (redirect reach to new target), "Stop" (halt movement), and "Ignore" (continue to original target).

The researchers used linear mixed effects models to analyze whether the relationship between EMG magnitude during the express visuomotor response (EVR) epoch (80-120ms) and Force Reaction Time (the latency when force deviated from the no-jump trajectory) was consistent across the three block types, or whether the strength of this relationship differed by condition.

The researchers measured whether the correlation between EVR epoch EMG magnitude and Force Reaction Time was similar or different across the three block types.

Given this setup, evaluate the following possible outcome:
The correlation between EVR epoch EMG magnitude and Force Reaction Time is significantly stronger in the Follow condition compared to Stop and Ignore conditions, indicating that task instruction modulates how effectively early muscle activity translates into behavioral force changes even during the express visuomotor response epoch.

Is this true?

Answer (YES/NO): NO